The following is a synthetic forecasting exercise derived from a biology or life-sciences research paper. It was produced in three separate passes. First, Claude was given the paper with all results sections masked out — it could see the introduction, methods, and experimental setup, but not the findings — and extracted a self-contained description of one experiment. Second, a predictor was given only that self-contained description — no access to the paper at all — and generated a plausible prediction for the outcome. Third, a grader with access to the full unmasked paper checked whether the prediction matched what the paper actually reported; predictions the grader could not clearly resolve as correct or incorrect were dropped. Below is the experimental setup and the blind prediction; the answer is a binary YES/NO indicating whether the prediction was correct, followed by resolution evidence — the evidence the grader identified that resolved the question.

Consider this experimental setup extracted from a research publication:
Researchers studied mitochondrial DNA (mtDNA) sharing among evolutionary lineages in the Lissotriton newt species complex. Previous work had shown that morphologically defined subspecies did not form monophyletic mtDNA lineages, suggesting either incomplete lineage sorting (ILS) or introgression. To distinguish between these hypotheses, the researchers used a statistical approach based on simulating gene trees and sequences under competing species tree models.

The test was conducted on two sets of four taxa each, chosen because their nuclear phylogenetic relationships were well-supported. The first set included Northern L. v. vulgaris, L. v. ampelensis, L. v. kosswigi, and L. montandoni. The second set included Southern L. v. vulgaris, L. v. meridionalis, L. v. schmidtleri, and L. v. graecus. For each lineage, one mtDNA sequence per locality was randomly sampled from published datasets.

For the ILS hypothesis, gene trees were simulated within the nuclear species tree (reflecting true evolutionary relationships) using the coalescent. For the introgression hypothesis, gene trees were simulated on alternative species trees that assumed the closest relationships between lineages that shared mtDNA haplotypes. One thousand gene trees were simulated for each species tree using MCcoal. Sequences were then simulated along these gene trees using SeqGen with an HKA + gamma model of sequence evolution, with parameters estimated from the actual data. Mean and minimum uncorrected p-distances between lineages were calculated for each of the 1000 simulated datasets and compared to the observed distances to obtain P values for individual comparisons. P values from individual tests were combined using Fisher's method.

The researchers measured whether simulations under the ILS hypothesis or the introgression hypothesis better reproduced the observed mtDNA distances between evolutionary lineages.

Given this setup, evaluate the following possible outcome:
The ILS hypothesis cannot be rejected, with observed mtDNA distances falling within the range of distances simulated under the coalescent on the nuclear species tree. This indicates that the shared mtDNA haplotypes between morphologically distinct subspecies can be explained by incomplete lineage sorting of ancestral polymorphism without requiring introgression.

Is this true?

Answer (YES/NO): NO